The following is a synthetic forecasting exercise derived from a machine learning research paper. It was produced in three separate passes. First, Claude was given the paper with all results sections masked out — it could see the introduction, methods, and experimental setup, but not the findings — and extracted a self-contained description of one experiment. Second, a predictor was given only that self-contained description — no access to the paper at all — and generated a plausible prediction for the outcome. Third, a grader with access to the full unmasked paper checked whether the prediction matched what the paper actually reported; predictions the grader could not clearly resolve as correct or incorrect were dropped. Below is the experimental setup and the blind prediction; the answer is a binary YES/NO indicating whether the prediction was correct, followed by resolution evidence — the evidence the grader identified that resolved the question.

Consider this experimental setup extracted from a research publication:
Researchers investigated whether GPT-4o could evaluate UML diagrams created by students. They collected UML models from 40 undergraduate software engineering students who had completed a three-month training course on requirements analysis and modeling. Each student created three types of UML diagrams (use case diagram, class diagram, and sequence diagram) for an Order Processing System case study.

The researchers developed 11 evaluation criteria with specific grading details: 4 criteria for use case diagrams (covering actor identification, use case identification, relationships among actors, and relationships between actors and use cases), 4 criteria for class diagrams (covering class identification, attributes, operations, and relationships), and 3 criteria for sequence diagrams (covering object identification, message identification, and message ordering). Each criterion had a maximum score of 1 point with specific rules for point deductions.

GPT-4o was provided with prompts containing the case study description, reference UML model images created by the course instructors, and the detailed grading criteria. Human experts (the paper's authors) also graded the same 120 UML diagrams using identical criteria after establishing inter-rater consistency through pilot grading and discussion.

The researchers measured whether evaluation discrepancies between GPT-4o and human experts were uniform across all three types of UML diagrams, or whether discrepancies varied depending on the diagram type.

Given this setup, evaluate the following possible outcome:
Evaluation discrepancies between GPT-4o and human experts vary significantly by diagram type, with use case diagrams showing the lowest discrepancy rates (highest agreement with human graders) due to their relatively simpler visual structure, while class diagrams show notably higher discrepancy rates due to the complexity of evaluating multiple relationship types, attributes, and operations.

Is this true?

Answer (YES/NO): NO